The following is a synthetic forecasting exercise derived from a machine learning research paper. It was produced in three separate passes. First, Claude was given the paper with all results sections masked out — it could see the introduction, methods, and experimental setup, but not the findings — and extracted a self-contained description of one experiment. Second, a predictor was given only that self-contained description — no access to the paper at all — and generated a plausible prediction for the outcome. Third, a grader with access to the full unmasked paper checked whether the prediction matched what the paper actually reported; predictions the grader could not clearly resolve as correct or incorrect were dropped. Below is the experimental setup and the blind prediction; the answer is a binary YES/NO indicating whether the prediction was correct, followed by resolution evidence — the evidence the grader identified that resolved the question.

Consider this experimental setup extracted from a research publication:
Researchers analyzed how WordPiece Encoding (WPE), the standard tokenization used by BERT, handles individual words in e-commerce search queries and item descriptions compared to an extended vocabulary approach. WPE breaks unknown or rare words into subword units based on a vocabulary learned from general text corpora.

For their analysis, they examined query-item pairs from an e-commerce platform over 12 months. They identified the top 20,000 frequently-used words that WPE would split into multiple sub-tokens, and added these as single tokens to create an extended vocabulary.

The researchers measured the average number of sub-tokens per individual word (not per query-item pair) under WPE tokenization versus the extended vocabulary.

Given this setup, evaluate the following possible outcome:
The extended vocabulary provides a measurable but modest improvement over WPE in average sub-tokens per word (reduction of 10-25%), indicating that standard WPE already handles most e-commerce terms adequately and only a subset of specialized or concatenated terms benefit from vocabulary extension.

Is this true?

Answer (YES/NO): YES